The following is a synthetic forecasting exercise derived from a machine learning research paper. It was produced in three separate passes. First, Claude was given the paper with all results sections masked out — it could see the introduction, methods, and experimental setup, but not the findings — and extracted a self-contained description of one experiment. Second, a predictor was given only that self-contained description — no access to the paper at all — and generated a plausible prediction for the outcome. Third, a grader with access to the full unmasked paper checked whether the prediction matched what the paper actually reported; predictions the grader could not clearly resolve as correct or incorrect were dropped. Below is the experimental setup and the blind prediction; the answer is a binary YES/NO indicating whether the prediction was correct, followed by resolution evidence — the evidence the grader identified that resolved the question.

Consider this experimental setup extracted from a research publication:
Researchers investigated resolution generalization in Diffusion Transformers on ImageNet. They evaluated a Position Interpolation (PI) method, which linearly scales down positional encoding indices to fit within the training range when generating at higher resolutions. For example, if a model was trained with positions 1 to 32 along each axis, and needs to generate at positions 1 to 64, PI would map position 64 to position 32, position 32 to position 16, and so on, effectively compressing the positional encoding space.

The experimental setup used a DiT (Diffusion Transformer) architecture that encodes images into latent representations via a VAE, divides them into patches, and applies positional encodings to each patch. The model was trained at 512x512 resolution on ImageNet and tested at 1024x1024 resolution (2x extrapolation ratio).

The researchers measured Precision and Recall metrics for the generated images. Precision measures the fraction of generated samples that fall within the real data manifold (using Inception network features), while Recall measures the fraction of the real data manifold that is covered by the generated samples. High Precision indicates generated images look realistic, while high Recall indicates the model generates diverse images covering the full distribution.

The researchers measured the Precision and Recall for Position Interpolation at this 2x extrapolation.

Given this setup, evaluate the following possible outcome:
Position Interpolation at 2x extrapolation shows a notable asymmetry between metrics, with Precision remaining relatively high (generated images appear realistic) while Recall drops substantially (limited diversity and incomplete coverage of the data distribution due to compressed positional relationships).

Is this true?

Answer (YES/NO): NO